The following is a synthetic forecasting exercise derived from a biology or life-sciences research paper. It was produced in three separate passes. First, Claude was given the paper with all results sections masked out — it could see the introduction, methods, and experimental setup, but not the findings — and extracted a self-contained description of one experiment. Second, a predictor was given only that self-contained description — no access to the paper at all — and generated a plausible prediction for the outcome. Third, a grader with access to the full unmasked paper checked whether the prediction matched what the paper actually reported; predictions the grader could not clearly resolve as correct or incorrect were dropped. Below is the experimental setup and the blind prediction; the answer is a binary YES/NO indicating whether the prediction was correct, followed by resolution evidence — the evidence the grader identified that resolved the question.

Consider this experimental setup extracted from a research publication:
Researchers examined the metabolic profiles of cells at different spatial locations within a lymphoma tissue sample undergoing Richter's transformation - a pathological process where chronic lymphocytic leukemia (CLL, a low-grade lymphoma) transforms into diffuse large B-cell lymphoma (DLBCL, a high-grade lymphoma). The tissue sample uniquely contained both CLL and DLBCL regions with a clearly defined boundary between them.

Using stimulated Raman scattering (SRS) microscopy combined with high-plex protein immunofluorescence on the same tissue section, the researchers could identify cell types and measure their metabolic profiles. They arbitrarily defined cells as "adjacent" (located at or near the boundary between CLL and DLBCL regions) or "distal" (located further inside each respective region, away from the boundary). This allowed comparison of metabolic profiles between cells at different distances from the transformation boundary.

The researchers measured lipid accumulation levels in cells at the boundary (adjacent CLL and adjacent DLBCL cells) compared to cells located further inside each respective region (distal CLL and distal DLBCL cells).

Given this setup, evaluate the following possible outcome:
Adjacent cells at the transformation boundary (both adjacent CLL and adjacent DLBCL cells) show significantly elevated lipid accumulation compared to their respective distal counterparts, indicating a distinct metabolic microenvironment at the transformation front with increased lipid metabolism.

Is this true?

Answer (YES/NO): NO